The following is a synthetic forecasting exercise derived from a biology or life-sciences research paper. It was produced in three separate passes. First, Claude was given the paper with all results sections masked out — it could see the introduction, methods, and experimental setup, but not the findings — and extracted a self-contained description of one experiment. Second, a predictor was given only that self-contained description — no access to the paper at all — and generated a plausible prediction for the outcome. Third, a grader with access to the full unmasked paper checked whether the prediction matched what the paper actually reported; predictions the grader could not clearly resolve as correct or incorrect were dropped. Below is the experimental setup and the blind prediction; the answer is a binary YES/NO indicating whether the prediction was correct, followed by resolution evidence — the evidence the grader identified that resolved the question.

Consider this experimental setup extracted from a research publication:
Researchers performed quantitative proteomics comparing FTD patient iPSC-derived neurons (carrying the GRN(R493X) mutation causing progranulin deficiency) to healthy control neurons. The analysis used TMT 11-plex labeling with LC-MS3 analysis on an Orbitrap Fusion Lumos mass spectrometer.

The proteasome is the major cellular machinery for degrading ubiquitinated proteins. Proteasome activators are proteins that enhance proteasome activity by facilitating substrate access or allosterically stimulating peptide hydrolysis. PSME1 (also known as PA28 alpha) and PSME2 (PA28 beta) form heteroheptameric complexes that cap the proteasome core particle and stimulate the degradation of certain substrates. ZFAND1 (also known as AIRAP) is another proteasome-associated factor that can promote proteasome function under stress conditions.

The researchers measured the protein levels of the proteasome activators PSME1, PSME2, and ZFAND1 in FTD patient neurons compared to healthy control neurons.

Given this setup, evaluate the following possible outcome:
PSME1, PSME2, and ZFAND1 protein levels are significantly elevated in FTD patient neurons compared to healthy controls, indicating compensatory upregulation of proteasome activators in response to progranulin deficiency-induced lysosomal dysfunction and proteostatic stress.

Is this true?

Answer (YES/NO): NO